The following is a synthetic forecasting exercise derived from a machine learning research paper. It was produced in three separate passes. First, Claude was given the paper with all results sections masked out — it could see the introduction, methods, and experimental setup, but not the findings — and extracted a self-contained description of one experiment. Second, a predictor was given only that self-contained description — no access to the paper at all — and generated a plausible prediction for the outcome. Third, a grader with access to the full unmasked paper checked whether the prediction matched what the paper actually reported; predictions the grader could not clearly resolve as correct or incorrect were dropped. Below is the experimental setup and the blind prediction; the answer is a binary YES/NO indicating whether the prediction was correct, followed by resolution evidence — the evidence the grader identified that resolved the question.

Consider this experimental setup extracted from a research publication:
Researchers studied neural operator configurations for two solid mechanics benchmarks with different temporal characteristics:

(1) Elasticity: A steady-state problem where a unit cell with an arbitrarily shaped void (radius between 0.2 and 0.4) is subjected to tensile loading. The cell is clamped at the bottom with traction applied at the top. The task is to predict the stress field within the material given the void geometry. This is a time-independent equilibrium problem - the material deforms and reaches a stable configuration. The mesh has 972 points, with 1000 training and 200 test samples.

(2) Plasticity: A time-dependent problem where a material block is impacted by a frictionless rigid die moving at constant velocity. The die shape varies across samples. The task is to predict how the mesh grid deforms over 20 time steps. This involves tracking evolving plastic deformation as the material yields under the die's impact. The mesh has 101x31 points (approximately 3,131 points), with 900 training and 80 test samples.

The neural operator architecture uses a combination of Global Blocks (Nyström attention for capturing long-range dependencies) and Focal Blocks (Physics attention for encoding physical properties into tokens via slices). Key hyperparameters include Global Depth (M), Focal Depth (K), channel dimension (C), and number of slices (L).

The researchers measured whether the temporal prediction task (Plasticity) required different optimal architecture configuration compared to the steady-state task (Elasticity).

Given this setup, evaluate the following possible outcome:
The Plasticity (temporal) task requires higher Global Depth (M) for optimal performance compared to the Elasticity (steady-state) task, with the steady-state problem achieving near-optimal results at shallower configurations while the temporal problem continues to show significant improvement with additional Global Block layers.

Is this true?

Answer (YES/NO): NO